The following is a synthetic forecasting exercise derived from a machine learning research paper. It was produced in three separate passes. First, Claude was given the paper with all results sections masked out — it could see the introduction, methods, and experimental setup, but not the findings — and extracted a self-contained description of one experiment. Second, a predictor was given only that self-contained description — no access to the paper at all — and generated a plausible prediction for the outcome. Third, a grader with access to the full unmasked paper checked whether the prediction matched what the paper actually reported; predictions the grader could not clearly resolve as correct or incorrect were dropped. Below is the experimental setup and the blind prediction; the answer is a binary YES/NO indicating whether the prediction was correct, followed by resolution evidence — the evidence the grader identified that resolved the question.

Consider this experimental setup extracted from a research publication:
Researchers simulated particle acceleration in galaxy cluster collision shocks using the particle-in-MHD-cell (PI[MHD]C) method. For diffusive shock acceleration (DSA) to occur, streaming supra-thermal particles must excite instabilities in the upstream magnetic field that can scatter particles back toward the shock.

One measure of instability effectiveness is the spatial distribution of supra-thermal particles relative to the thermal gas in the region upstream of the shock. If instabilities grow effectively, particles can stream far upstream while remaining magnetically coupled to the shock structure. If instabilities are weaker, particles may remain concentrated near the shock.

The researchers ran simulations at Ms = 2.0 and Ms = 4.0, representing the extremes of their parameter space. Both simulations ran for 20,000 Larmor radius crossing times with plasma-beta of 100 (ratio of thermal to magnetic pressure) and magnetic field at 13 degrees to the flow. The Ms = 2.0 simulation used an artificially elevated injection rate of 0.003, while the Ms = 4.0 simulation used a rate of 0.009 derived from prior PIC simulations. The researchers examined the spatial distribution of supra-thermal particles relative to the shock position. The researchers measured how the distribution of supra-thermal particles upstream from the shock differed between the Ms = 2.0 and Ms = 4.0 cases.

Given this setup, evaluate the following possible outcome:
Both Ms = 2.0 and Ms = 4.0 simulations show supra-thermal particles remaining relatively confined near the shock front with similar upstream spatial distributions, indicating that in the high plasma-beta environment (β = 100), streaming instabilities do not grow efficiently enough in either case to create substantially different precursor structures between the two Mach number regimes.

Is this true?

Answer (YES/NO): NO